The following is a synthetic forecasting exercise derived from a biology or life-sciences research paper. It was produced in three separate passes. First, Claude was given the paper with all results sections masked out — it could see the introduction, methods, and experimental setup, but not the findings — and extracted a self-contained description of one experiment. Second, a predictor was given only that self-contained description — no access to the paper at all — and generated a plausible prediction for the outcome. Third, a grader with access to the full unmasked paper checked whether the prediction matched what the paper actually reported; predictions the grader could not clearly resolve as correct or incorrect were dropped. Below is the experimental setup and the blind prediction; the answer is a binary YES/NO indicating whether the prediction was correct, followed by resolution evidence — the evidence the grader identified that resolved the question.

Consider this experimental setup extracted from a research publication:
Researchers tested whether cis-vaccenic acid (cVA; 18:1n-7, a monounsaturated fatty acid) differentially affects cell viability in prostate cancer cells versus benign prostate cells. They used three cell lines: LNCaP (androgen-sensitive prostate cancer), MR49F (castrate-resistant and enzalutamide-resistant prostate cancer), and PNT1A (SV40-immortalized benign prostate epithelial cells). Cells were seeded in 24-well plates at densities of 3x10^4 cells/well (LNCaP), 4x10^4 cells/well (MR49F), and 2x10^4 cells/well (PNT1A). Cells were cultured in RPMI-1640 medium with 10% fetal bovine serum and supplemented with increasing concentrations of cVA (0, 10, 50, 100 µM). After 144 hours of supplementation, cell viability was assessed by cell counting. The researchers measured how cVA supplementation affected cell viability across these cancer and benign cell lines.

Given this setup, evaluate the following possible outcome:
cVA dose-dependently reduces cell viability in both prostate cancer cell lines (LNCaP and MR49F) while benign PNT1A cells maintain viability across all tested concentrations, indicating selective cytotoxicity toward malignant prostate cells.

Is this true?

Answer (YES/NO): NO